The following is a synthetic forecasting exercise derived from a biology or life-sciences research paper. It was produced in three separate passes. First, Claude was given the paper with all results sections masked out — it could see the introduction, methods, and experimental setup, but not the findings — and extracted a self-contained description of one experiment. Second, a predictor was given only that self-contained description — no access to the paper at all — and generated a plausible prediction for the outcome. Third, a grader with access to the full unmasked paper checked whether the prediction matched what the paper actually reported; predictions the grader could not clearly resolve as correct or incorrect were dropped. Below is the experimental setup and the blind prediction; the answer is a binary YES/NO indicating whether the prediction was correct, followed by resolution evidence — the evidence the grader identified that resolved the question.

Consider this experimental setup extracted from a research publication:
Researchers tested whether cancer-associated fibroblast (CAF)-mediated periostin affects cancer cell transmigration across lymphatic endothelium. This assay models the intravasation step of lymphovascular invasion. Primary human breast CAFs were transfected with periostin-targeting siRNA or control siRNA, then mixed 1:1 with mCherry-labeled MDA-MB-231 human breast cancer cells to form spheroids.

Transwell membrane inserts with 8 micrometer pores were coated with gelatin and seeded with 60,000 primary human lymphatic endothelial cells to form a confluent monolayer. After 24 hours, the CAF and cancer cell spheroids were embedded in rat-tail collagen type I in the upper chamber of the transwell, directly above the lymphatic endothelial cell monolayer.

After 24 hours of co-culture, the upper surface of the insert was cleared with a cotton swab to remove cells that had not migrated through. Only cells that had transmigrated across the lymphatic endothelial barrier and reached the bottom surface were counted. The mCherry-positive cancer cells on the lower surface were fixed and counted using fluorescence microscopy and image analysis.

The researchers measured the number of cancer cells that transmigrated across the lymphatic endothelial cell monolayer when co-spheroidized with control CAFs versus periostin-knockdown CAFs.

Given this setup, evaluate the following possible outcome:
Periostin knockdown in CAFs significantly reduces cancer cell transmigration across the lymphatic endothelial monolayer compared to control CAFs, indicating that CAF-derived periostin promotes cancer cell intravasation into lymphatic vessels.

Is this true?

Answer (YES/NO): YES